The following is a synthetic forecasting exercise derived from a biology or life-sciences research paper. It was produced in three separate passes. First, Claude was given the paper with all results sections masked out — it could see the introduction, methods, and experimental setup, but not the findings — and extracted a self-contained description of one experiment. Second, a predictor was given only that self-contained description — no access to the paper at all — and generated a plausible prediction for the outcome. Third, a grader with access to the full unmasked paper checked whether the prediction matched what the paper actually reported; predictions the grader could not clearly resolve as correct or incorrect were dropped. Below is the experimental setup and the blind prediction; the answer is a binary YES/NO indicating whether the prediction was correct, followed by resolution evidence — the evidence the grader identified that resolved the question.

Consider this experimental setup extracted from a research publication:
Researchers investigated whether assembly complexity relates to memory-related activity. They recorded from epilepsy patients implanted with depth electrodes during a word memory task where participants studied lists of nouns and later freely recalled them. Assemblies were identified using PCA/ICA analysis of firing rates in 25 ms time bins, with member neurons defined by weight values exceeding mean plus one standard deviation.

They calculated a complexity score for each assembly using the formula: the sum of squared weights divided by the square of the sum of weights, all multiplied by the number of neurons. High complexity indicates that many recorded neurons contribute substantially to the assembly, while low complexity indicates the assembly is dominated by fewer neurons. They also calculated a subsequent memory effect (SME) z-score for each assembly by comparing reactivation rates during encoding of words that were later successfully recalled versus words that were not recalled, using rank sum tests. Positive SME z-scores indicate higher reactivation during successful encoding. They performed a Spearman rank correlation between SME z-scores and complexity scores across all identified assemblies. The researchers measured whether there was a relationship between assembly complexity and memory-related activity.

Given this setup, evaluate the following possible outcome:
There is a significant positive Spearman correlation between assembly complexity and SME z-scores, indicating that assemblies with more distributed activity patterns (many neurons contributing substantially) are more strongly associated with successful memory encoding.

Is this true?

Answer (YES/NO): YES